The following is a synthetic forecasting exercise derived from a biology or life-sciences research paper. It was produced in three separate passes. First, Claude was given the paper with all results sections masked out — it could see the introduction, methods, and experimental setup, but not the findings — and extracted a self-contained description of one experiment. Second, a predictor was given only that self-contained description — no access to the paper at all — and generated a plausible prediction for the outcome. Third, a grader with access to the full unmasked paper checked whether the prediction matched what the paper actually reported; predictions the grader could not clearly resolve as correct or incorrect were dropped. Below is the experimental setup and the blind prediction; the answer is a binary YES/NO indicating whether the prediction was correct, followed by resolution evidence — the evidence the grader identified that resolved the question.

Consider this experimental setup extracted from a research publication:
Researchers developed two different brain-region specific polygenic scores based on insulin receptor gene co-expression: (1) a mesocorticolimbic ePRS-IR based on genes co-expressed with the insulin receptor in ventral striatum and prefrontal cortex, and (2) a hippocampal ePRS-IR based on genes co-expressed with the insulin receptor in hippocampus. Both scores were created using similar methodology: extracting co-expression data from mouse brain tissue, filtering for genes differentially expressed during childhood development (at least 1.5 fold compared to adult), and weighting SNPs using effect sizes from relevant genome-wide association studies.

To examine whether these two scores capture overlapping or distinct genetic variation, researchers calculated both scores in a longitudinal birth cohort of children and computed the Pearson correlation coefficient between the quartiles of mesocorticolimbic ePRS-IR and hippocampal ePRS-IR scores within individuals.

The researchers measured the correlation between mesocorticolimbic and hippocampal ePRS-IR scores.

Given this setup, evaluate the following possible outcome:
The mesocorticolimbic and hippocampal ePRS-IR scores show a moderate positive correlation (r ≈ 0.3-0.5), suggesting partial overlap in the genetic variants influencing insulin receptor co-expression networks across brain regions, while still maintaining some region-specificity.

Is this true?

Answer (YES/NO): NO